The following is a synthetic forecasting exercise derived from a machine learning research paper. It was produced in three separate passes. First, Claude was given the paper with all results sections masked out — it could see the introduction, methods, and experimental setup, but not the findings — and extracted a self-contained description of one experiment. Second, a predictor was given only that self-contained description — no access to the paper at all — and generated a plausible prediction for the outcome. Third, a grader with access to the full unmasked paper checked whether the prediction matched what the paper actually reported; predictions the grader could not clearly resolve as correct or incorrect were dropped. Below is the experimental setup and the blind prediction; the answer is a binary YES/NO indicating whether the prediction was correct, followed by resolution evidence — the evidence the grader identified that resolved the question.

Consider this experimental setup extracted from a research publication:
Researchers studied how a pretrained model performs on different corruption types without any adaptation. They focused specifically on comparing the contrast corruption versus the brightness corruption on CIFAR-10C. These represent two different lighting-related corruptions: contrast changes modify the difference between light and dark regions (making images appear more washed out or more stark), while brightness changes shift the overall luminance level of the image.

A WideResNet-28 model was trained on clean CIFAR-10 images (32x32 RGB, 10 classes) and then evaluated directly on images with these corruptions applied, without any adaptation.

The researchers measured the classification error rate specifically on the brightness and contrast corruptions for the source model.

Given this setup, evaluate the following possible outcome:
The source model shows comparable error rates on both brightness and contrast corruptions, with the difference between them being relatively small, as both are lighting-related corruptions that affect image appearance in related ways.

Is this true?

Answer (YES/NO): NO